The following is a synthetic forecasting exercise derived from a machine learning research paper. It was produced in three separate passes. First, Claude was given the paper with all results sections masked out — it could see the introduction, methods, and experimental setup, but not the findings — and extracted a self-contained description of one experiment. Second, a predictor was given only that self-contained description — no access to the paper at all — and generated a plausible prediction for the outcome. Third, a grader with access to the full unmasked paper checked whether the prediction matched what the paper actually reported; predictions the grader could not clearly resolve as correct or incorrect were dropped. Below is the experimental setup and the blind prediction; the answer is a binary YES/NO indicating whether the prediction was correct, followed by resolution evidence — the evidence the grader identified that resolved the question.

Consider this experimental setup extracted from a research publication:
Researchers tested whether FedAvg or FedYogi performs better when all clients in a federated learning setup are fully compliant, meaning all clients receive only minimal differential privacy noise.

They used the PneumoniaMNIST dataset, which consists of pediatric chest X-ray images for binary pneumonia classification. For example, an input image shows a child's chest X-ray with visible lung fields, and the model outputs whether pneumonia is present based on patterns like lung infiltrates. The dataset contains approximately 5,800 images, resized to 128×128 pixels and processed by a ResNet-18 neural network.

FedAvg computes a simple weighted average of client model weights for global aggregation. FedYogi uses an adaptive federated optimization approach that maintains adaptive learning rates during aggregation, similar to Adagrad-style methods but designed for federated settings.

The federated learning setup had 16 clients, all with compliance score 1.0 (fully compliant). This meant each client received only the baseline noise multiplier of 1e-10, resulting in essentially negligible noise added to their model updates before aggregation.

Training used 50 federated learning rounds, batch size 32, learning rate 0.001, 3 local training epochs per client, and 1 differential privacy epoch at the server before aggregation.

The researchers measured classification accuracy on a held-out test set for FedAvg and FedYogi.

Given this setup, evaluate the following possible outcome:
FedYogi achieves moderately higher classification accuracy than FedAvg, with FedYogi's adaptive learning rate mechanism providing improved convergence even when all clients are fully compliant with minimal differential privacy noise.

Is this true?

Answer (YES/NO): NO